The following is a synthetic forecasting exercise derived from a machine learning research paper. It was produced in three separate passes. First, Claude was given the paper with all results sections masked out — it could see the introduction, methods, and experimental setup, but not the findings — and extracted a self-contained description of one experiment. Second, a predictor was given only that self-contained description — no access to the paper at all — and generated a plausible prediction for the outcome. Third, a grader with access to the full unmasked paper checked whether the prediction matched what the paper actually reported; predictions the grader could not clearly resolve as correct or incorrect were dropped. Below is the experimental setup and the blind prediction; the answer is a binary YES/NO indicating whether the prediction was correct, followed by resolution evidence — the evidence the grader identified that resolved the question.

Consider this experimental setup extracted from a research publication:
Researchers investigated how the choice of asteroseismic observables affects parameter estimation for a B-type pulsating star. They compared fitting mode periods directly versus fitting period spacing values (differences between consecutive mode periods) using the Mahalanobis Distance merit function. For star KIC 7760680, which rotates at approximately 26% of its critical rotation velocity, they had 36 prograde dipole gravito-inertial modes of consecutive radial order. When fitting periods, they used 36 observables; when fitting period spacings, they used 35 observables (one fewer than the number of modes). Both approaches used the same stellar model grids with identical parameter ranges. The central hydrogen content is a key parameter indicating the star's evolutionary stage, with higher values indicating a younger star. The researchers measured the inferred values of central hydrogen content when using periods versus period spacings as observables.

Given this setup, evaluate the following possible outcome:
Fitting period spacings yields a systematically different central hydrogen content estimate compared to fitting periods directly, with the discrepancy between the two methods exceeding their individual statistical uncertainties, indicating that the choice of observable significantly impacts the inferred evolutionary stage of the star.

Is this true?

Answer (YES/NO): NO